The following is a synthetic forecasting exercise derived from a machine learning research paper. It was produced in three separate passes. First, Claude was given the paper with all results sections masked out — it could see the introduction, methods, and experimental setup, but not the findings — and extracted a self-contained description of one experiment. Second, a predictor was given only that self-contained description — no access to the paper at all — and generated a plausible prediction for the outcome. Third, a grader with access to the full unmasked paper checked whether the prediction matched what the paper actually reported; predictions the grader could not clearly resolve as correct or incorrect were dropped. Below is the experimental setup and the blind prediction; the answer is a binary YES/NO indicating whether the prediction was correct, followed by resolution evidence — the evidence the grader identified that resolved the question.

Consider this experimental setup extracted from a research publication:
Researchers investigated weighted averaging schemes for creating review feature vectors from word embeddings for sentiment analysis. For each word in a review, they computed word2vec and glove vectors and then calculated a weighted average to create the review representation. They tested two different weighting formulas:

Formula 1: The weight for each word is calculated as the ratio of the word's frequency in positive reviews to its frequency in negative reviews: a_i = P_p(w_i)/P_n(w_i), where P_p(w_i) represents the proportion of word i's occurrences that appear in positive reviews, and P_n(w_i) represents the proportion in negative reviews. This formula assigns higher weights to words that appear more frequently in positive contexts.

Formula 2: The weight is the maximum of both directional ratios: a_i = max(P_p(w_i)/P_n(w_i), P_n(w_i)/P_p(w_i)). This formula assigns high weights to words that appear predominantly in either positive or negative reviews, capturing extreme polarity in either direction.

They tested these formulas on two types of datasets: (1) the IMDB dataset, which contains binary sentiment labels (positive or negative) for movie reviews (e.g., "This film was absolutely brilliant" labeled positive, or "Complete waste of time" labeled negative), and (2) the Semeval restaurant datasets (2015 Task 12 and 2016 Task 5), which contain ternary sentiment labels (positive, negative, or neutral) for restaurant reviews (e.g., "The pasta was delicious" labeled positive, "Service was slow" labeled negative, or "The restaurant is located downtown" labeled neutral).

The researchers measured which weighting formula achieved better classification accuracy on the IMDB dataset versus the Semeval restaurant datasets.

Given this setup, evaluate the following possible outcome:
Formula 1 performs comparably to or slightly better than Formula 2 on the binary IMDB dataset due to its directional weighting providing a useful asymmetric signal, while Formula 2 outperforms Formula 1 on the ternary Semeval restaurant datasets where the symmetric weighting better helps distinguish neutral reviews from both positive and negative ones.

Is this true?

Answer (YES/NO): YES